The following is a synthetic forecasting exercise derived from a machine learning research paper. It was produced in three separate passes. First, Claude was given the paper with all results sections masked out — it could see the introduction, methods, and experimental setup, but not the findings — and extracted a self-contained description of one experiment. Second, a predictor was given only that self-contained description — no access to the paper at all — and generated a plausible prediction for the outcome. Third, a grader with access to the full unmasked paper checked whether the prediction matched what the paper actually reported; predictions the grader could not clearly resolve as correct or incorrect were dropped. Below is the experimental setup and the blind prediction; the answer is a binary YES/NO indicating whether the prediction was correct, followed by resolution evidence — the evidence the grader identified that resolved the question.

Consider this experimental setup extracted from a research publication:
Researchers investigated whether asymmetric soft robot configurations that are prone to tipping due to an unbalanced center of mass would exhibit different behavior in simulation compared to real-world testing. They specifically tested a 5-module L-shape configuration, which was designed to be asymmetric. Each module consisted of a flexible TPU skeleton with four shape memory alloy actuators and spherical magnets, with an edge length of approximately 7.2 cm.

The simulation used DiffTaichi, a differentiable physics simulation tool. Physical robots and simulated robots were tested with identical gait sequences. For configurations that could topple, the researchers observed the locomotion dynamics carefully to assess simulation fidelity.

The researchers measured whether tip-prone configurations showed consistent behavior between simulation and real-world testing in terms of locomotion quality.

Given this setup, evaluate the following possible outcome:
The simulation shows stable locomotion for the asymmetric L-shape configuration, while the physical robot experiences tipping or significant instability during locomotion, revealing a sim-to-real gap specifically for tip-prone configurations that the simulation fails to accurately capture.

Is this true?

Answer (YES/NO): NO